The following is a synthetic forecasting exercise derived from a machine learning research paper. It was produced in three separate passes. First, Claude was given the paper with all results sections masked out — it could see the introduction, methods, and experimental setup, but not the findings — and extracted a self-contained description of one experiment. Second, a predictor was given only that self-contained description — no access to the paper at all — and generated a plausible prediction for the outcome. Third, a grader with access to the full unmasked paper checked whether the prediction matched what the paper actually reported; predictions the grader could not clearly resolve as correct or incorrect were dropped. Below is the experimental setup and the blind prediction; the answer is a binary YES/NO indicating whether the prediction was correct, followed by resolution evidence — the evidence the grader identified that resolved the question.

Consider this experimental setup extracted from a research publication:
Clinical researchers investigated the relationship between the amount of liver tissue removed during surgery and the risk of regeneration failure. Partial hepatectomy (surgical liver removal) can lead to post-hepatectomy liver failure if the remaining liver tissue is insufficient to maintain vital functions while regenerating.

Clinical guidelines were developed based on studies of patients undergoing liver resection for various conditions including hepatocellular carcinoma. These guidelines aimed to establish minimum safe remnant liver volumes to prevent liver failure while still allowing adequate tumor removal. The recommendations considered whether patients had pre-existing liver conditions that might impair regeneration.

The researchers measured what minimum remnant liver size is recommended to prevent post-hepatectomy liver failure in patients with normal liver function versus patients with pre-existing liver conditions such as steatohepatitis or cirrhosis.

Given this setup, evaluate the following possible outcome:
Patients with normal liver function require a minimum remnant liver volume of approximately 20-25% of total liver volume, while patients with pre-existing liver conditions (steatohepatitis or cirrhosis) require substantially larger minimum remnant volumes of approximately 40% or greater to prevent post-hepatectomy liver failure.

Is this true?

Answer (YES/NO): NO